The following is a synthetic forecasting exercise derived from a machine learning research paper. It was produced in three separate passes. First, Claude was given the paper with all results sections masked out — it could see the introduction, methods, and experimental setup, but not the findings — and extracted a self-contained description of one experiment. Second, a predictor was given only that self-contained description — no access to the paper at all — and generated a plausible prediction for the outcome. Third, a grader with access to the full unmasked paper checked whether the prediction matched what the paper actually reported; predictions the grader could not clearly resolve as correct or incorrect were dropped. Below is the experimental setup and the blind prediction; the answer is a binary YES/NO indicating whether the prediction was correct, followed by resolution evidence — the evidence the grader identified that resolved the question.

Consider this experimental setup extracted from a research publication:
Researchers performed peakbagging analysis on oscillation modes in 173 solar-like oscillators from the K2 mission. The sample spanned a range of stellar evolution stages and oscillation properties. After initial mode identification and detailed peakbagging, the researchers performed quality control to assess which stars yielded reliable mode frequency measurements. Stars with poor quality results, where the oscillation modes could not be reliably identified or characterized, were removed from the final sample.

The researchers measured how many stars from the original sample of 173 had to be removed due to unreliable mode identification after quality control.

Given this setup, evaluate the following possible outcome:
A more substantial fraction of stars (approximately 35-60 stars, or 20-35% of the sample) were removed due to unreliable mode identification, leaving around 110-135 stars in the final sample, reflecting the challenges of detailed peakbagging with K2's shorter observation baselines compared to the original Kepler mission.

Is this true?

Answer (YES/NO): NO